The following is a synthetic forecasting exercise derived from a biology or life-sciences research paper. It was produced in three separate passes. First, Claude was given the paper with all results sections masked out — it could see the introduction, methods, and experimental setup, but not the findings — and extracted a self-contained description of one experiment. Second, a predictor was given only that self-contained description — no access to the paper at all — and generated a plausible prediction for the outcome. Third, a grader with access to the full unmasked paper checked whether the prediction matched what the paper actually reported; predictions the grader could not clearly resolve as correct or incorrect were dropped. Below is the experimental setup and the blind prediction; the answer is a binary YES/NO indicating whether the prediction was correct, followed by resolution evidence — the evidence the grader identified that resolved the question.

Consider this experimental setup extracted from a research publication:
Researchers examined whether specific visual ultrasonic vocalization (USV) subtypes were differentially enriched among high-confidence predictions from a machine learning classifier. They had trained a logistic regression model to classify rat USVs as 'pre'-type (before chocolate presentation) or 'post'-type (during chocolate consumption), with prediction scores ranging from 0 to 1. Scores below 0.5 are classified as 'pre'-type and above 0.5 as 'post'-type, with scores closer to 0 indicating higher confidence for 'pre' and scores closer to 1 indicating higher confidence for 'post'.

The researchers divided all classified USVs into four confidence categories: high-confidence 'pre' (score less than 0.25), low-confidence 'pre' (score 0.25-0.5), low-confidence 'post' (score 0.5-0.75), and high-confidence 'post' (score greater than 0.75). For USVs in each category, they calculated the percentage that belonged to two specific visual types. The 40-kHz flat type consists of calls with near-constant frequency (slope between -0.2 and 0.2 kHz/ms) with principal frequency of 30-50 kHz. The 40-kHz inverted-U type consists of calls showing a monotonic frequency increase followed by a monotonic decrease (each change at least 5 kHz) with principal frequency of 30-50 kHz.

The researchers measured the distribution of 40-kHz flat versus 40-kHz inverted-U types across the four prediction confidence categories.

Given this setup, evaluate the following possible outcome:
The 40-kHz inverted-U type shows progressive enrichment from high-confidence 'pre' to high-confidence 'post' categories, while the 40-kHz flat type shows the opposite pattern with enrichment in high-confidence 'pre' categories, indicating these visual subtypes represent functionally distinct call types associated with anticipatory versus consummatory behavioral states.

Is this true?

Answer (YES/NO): NO